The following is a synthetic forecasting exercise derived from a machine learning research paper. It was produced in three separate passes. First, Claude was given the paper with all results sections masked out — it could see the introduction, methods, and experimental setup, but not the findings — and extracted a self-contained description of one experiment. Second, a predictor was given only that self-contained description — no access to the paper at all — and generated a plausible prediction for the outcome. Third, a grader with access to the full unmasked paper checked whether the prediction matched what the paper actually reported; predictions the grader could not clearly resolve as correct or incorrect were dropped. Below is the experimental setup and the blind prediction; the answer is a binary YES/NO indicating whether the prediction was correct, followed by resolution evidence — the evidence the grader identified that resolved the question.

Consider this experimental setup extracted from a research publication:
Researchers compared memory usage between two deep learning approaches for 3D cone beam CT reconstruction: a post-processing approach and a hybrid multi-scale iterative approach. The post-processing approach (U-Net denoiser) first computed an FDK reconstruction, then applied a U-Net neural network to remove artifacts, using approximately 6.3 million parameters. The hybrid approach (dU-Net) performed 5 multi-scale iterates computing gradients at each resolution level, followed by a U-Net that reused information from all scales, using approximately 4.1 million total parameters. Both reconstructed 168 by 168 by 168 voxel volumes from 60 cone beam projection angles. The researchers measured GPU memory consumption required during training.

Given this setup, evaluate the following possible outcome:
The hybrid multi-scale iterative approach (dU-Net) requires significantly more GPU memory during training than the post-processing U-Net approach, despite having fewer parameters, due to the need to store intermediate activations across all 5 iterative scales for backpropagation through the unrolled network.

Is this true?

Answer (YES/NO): NO